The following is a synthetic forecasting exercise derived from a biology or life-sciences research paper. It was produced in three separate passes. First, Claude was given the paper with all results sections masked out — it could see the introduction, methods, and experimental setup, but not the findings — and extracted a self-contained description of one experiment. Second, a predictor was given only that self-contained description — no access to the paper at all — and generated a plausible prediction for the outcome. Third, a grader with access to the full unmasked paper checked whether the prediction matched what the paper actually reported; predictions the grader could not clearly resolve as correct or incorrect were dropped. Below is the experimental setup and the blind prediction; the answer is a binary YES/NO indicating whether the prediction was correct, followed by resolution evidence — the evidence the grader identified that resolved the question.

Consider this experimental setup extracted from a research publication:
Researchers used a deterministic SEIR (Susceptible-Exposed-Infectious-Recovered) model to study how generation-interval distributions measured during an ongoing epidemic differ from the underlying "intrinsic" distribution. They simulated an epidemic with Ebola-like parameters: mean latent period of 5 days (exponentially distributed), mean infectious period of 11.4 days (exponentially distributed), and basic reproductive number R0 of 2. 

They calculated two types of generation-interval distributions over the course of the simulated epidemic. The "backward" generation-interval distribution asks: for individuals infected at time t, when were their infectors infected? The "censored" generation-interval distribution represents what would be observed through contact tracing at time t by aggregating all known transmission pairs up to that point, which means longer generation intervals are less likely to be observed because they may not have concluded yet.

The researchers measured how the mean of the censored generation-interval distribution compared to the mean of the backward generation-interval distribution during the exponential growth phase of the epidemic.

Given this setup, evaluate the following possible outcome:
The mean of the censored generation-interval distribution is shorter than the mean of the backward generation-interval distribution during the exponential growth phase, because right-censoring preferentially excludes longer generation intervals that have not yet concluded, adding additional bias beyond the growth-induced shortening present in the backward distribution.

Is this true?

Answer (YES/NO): NO